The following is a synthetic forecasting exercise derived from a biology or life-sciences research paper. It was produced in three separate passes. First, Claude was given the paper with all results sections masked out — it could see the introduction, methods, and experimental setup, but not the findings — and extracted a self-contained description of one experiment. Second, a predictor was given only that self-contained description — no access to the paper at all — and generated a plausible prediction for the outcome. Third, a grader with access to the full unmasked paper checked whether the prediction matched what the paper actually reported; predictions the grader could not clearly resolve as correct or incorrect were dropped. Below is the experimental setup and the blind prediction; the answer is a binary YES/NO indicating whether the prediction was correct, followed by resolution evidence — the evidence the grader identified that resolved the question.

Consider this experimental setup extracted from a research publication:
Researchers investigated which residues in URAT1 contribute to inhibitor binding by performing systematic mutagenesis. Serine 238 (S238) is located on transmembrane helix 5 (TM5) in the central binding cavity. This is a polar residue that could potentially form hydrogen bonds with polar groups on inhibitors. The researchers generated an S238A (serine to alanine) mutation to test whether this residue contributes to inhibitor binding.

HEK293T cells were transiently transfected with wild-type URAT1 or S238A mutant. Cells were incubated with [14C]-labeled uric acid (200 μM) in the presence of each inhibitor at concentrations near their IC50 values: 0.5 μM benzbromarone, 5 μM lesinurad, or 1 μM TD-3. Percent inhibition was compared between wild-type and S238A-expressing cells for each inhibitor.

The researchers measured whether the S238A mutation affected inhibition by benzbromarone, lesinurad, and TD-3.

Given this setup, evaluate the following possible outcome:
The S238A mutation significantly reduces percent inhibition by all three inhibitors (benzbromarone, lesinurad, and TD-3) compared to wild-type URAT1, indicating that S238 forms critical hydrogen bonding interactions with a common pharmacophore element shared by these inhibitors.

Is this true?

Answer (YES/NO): NO